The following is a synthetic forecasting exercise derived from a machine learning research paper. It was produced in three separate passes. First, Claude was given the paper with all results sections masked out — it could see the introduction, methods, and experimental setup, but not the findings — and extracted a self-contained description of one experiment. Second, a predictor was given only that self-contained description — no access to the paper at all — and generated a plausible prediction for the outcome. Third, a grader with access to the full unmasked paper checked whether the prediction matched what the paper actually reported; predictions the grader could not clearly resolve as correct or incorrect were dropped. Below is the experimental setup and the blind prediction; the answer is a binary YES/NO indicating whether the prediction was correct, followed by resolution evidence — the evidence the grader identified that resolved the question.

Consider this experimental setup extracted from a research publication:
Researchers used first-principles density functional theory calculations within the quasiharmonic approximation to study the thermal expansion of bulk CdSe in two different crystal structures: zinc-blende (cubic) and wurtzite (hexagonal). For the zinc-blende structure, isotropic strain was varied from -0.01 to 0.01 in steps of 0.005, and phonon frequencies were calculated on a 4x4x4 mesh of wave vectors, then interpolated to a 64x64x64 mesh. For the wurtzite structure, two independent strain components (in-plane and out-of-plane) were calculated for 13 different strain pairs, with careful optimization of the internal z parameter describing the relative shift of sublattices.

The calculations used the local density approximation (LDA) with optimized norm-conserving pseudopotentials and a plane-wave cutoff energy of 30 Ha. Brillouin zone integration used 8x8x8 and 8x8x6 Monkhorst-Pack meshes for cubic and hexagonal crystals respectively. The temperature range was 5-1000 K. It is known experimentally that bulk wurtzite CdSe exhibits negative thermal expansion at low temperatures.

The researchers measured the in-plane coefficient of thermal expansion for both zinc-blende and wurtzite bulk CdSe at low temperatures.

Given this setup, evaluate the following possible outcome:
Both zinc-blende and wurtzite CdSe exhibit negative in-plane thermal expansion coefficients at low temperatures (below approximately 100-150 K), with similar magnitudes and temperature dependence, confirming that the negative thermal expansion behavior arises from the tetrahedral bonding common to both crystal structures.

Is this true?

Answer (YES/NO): NO